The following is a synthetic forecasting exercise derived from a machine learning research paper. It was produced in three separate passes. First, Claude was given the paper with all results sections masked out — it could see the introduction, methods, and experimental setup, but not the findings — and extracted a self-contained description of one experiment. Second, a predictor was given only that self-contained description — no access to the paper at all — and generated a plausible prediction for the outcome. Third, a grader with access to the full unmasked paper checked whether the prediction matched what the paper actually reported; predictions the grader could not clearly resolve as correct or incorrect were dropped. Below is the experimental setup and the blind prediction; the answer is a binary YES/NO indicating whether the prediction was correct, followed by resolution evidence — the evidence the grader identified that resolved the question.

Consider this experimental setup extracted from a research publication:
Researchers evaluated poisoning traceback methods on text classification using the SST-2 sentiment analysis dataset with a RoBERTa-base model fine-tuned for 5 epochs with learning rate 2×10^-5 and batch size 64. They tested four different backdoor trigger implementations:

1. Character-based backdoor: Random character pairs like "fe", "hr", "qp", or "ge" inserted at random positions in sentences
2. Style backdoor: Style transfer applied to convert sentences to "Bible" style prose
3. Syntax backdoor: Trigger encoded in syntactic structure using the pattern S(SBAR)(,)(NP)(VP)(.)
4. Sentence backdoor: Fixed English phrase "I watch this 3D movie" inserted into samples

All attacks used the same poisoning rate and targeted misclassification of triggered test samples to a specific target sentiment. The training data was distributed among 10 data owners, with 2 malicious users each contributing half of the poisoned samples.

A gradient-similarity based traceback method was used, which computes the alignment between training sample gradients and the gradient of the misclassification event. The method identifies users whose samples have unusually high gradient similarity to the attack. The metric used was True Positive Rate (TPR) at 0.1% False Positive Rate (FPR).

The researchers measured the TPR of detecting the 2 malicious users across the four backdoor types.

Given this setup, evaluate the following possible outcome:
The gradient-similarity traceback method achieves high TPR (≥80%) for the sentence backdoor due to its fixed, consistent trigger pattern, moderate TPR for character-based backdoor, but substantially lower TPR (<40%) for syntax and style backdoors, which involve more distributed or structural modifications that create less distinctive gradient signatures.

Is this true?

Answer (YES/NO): NO